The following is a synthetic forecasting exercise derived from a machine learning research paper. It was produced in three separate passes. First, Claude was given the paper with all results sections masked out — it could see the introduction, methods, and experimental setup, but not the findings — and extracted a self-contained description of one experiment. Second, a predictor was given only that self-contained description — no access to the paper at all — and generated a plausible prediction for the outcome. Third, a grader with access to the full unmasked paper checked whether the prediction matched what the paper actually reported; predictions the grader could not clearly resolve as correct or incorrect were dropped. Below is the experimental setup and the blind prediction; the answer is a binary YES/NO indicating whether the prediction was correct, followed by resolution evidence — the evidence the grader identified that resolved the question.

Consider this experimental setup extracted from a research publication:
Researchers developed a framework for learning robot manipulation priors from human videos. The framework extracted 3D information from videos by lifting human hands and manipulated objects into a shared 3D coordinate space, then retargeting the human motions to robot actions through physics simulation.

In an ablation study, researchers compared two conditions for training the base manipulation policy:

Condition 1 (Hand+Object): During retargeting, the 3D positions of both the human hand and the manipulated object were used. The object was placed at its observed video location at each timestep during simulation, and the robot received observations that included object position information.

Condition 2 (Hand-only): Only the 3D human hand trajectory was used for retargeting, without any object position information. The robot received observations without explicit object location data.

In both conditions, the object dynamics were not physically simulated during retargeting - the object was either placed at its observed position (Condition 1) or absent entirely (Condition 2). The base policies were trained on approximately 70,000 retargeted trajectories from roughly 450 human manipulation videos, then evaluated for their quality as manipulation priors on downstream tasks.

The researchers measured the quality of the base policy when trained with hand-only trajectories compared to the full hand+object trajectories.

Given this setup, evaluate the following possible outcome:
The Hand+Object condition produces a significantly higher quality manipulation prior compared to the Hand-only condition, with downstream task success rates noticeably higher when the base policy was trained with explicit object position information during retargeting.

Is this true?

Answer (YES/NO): YES